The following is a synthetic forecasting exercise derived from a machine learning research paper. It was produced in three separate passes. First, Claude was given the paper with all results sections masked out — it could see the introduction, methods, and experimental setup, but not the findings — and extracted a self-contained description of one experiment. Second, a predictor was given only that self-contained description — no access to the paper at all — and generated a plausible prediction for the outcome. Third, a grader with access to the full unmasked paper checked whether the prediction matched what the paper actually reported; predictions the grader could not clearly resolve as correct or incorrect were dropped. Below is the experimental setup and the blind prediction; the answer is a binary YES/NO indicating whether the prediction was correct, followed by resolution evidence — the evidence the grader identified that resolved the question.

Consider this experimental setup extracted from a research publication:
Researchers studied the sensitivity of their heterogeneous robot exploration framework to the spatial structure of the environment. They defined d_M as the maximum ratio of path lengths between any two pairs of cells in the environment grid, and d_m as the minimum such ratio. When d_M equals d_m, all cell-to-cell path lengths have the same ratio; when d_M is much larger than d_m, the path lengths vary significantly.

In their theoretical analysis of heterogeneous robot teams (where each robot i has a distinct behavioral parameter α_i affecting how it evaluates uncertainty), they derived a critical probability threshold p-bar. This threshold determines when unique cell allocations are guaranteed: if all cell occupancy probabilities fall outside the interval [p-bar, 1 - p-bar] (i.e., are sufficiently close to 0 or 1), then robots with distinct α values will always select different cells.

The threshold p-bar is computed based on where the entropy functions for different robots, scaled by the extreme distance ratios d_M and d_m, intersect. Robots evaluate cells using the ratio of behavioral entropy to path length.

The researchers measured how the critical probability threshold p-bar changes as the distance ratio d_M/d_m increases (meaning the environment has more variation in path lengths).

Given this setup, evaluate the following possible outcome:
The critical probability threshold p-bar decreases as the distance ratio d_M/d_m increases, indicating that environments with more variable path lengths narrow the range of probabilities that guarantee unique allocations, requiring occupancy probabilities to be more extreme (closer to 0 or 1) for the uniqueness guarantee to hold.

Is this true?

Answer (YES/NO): NO